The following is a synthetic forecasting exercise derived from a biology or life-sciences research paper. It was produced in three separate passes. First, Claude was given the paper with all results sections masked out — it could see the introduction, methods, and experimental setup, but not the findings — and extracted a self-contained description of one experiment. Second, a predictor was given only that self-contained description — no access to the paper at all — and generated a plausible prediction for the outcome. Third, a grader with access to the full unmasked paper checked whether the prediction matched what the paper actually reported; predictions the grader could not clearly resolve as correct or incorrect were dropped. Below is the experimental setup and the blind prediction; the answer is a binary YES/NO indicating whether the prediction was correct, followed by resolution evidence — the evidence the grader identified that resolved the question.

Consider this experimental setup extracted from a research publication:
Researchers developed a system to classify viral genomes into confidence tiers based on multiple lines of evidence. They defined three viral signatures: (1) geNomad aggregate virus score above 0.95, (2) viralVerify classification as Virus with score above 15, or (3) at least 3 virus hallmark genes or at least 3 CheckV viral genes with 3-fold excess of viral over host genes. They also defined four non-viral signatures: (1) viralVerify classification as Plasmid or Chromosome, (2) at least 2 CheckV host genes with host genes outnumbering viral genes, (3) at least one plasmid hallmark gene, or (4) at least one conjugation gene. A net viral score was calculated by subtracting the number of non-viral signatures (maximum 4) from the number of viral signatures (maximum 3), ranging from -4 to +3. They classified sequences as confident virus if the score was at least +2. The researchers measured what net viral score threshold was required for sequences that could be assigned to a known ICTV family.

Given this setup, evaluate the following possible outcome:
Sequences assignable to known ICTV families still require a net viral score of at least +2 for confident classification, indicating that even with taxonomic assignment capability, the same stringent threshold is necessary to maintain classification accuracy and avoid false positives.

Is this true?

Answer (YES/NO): NO